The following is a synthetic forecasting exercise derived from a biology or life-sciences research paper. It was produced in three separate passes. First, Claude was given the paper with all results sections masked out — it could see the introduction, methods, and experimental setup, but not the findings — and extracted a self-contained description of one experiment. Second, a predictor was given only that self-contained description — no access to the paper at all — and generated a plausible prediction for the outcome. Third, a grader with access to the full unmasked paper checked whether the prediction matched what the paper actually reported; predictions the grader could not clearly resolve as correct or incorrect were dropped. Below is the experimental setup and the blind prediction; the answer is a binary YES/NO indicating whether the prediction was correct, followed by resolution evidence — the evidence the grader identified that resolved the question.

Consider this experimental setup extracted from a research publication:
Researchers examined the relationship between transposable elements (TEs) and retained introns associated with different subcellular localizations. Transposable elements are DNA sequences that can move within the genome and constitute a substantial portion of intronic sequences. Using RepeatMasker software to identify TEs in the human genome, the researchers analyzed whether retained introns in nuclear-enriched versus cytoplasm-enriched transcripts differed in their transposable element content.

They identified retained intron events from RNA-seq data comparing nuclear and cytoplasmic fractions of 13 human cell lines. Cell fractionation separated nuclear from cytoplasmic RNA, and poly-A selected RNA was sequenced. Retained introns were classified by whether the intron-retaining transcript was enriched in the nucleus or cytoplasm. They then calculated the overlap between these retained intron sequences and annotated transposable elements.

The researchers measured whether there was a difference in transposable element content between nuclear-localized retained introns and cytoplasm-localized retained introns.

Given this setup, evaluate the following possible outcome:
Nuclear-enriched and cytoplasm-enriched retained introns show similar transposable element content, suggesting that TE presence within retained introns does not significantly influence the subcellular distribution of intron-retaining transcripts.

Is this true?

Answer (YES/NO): NO